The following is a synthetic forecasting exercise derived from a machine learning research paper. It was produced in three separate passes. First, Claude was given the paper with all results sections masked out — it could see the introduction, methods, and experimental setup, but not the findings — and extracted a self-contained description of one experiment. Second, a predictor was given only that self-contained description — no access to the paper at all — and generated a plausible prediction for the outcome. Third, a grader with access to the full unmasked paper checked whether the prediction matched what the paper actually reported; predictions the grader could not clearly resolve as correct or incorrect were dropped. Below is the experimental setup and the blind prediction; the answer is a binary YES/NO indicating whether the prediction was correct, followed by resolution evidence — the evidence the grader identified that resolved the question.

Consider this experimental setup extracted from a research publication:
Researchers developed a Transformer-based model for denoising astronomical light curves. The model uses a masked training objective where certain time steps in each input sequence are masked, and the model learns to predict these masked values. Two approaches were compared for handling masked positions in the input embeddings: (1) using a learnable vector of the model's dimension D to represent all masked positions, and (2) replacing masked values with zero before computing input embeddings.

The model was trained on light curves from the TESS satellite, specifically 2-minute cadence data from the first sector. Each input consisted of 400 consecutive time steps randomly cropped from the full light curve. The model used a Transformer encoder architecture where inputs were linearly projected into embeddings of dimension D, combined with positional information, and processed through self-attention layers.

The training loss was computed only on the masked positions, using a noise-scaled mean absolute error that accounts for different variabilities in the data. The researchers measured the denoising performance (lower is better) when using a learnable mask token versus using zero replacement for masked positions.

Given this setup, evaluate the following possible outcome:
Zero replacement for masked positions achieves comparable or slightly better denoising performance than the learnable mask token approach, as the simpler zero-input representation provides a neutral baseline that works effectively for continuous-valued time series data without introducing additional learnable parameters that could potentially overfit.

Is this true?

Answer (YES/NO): NO